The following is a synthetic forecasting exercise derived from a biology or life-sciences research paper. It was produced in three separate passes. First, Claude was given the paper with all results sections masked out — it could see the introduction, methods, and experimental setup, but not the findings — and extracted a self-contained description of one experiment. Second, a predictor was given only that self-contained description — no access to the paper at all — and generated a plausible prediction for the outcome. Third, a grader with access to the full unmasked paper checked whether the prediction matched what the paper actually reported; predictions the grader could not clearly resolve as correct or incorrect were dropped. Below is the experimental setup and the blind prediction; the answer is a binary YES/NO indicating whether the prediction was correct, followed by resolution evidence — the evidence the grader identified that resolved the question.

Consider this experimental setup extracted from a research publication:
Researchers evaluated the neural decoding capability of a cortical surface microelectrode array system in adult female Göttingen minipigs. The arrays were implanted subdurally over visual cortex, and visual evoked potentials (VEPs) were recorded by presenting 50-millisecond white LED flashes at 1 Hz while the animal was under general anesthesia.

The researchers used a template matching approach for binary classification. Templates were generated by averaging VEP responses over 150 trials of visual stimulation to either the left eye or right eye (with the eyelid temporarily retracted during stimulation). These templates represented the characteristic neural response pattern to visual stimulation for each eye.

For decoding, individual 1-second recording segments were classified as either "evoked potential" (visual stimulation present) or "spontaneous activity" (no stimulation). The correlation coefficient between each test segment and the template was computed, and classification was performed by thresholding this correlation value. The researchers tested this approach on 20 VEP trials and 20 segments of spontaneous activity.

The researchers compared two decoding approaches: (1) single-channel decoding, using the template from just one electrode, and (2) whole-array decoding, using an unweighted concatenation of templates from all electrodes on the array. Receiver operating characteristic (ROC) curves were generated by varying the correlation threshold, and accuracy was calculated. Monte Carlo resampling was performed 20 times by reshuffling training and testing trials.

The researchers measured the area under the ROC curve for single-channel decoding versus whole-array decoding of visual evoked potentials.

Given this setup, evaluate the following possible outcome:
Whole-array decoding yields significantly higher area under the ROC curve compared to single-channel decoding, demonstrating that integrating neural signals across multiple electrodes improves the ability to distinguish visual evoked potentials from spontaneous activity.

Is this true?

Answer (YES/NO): YES